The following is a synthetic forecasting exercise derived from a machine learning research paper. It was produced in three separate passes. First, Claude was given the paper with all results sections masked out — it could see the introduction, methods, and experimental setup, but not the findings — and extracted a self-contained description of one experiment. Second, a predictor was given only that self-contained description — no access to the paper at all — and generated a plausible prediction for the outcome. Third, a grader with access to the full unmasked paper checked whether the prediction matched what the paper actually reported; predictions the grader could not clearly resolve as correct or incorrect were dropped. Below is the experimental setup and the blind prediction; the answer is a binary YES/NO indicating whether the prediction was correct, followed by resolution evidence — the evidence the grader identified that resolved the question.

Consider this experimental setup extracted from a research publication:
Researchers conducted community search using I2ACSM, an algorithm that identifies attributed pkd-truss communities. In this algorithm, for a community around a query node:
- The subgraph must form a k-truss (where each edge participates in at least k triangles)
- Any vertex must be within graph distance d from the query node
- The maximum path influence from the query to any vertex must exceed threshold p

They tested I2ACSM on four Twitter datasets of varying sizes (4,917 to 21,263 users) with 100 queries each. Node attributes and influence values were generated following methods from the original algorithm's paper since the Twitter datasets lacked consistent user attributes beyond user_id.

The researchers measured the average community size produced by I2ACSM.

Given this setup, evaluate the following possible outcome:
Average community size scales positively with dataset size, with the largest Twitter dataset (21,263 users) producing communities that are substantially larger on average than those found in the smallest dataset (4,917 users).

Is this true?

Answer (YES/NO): NO